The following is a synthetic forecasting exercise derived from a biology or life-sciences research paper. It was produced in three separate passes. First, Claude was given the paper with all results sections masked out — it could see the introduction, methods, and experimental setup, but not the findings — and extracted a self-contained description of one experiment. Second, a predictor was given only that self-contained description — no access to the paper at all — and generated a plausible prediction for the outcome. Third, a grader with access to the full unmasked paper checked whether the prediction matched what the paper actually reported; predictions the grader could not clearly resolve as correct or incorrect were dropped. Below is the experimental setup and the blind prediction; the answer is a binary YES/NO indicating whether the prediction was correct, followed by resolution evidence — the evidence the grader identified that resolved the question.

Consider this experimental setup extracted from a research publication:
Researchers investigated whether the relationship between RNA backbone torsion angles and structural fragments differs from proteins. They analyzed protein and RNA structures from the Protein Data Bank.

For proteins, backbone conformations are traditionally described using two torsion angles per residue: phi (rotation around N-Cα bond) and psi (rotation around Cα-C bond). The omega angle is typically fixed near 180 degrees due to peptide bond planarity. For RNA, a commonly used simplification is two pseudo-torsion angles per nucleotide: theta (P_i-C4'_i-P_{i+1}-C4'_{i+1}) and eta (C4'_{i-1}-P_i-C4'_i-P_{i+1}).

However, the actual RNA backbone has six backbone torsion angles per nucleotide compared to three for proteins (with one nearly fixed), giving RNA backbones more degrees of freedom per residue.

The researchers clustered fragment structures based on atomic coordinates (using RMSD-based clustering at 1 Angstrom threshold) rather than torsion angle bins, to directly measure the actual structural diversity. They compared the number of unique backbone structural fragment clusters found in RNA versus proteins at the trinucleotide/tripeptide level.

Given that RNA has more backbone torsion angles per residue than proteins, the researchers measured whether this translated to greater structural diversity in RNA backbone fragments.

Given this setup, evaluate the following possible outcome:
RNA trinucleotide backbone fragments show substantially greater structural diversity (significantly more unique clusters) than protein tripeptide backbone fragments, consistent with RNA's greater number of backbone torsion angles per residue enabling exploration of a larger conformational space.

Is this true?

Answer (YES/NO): NO